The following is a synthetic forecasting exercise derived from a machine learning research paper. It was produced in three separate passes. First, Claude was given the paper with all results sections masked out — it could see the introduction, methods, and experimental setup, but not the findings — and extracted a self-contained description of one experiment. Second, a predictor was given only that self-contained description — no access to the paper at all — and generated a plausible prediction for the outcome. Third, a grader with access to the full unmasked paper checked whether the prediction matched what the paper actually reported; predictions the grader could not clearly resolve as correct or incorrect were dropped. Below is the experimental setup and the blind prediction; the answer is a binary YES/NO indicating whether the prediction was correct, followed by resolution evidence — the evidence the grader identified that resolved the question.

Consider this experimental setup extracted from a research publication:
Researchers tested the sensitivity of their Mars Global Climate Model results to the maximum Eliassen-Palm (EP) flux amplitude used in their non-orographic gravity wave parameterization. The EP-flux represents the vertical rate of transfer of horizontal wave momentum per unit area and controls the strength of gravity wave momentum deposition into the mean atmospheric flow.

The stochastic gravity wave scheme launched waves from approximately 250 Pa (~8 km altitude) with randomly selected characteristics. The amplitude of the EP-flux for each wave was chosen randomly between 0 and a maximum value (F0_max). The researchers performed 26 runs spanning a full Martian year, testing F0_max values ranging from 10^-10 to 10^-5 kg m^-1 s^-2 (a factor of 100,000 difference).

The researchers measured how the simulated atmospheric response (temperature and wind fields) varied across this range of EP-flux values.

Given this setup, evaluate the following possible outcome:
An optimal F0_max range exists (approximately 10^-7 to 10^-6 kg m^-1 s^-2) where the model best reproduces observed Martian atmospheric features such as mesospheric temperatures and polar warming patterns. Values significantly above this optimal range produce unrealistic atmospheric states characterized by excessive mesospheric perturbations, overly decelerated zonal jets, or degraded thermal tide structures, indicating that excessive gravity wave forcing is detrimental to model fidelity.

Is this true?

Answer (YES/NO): NO